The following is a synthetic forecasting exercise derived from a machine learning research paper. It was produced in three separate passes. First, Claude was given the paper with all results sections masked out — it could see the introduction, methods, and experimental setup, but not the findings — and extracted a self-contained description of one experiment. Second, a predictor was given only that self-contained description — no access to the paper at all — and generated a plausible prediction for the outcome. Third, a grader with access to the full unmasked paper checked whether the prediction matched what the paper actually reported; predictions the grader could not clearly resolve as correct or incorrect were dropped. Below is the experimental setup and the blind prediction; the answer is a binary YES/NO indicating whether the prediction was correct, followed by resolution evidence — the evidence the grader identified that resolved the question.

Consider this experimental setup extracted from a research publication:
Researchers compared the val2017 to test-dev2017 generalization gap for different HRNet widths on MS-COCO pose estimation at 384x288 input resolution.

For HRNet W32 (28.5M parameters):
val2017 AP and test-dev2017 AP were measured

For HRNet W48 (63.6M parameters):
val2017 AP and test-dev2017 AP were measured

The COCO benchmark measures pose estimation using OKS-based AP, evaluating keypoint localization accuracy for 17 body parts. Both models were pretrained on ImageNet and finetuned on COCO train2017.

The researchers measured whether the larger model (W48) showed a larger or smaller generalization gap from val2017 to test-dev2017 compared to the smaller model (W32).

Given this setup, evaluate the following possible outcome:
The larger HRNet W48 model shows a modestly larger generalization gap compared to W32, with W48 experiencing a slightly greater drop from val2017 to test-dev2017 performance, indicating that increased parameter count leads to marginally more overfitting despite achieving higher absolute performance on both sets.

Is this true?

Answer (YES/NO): NO